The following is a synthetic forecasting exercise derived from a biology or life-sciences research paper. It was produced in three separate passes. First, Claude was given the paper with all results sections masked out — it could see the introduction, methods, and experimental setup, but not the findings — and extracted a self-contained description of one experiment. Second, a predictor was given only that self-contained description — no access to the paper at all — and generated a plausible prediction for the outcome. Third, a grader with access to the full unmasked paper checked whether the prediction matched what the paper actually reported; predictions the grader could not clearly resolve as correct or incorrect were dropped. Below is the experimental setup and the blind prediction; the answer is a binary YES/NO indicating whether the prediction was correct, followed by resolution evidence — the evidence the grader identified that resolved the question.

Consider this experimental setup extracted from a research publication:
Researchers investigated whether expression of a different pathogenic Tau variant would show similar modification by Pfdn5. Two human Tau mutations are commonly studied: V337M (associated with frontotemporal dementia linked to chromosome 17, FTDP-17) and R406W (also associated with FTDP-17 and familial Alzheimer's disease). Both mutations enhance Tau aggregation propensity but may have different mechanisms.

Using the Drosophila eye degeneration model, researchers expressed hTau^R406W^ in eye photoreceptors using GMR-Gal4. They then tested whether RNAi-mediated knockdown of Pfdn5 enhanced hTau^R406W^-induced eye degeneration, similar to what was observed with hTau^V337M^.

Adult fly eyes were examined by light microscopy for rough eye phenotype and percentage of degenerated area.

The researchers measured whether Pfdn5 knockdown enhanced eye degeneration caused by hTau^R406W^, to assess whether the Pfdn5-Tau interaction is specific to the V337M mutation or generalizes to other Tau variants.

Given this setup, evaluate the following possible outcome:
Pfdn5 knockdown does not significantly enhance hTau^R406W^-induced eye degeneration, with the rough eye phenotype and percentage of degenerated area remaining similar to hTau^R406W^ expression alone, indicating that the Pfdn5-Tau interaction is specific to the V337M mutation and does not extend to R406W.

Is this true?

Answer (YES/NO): NO